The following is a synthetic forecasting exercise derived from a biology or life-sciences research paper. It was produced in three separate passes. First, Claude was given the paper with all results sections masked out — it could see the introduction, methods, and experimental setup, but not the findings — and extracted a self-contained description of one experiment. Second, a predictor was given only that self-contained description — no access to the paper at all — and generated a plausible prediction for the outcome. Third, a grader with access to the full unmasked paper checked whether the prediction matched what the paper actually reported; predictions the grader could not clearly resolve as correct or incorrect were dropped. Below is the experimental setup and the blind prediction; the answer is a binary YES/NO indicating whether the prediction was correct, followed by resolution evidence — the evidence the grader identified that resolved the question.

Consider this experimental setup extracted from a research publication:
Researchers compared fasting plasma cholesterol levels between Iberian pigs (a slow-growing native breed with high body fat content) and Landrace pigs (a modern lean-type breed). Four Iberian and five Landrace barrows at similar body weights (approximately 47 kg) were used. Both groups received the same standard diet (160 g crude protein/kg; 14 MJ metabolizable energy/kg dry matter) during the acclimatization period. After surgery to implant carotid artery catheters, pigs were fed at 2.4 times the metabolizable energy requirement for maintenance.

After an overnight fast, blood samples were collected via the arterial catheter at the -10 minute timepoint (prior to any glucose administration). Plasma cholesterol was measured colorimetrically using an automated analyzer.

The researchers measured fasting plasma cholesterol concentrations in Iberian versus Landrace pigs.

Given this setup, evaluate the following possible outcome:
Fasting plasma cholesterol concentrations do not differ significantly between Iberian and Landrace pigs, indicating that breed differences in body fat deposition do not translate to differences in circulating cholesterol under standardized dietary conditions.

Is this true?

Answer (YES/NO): YES